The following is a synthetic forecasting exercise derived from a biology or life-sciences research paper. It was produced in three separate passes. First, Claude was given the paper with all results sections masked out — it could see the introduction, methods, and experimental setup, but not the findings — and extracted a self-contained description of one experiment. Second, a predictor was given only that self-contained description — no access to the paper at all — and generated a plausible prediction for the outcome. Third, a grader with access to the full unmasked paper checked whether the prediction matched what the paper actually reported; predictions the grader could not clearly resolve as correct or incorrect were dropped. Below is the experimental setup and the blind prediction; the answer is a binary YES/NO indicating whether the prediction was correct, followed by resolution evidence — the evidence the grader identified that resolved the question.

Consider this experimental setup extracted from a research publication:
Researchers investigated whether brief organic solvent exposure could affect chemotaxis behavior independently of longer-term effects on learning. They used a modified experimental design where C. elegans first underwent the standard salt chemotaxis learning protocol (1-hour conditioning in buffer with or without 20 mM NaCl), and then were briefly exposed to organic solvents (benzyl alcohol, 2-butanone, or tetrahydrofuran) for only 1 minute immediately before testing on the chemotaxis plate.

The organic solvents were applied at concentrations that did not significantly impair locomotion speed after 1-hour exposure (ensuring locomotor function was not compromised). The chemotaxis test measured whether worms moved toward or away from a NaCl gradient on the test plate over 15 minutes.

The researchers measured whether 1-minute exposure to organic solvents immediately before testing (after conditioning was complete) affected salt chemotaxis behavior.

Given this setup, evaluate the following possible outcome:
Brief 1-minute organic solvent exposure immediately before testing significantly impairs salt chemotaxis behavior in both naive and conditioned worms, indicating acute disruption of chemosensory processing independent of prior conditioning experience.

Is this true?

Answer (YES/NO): NO